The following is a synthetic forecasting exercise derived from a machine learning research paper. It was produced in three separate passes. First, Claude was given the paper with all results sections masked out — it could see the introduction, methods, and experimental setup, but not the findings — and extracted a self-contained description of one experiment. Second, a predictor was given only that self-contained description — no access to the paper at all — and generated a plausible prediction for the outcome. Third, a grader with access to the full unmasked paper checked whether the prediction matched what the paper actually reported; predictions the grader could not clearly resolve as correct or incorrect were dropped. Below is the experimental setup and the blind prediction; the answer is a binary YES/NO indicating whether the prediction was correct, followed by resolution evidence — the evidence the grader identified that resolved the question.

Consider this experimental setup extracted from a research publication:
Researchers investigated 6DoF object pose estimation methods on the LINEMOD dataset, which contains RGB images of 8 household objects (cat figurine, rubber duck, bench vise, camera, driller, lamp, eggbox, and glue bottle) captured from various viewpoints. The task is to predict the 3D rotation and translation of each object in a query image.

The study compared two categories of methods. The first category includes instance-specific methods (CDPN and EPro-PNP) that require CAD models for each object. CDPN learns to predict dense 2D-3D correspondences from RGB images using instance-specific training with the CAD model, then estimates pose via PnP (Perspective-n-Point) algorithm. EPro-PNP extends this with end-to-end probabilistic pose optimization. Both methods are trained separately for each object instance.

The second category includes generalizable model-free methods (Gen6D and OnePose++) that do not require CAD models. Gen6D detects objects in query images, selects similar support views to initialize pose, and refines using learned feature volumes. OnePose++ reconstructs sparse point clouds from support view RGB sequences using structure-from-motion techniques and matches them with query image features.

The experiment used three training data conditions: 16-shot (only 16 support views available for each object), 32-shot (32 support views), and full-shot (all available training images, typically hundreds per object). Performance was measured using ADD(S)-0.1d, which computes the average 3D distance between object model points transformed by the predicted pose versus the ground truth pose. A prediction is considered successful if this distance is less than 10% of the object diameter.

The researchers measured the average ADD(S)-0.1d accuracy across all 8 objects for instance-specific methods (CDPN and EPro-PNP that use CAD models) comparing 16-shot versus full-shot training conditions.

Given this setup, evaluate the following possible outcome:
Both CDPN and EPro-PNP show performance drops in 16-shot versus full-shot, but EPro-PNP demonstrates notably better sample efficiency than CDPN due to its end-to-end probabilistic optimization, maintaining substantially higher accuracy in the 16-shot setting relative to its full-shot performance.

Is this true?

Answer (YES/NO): NO